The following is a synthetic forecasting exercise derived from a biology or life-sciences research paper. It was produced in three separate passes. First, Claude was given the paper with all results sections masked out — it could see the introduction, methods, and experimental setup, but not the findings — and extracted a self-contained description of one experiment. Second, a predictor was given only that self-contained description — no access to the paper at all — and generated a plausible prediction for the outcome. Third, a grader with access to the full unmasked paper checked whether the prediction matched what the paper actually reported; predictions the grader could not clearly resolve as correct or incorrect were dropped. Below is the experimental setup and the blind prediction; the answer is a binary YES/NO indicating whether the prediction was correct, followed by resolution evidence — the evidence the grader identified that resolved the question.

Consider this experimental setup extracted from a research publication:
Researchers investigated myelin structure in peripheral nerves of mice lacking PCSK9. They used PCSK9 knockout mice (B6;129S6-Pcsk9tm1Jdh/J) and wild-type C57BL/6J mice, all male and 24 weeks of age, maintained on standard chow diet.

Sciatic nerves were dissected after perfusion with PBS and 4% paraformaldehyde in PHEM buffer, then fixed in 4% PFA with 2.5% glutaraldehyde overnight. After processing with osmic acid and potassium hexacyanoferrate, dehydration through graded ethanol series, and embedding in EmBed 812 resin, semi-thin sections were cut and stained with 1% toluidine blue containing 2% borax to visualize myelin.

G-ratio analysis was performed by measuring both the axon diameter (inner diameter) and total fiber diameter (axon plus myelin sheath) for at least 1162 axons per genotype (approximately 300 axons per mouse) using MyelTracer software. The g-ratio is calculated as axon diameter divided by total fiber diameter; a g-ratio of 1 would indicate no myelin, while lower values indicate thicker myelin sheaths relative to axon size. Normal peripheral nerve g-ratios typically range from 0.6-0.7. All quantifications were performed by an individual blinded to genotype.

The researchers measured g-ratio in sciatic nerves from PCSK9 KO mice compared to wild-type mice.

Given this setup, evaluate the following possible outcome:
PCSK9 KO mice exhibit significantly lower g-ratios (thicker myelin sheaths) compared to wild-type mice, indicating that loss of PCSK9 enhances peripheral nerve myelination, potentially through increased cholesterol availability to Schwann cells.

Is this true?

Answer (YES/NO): NO